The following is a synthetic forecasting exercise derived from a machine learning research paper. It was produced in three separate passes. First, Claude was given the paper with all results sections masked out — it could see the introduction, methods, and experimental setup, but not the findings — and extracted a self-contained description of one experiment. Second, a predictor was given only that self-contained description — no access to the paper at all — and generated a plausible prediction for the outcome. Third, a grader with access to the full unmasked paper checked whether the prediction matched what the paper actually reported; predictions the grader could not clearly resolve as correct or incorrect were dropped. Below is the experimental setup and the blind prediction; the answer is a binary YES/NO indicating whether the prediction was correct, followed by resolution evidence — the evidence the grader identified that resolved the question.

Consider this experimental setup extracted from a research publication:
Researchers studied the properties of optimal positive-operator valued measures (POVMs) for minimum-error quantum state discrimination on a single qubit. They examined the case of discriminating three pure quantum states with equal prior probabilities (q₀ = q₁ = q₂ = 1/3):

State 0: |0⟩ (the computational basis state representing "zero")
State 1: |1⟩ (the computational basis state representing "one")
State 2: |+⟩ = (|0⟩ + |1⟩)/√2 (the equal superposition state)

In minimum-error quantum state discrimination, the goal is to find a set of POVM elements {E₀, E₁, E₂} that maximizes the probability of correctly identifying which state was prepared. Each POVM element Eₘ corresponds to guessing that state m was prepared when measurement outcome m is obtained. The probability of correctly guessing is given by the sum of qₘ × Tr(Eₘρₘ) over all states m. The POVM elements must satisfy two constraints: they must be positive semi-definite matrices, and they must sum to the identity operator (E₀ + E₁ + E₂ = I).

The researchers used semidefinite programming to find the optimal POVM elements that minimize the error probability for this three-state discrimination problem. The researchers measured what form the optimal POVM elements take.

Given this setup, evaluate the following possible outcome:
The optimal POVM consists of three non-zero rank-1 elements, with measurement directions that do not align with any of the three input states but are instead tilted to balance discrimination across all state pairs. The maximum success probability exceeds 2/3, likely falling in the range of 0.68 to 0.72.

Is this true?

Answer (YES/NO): NO